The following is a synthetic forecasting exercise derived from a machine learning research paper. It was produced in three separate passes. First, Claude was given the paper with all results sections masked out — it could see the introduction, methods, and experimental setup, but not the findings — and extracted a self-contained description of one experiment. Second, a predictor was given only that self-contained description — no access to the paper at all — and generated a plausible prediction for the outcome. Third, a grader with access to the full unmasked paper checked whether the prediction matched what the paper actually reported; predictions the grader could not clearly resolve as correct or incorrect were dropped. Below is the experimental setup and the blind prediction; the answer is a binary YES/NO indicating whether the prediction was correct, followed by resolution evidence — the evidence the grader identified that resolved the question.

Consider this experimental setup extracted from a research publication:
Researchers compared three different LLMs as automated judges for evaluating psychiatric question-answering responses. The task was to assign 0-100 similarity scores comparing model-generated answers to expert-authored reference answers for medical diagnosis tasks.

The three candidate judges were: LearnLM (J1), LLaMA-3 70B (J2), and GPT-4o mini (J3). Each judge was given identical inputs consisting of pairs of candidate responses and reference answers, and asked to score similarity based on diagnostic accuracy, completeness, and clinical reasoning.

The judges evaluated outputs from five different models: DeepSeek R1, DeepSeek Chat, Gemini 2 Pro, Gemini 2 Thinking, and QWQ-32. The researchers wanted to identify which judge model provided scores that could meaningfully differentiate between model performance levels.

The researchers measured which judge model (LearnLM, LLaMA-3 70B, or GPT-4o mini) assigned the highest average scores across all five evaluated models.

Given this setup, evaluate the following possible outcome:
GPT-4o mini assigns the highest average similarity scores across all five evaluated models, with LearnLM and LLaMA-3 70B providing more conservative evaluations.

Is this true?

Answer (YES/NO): NO